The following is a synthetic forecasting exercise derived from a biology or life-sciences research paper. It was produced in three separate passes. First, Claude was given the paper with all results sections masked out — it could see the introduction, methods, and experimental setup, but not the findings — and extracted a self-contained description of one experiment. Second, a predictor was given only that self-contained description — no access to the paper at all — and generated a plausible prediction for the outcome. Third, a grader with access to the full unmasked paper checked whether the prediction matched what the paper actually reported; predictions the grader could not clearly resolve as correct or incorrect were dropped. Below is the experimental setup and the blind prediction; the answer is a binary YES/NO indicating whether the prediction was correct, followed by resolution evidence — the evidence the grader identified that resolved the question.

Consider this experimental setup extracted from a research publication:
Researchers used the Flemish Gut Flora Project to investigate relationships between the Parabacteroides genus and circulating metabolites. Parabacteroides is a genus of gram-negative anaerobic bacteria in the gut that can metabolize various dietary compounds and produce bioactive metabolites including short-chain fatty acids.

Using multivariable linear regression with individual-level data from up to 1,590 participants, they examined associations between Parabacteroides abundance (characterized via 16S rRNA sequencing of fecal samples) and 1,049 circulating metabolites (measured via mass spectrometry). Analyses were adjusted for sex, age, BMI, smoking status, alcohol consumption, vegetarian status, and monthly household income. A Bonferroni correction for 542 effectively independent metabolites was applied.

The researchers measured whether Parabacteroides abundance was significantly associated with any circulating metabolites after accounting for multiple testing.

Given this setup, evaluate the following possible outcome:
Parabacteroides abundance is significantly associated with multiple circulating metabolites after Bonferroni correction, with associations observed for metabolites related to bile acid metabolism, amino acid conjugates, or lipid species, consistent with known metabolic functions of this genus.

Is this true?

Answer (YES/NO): YES